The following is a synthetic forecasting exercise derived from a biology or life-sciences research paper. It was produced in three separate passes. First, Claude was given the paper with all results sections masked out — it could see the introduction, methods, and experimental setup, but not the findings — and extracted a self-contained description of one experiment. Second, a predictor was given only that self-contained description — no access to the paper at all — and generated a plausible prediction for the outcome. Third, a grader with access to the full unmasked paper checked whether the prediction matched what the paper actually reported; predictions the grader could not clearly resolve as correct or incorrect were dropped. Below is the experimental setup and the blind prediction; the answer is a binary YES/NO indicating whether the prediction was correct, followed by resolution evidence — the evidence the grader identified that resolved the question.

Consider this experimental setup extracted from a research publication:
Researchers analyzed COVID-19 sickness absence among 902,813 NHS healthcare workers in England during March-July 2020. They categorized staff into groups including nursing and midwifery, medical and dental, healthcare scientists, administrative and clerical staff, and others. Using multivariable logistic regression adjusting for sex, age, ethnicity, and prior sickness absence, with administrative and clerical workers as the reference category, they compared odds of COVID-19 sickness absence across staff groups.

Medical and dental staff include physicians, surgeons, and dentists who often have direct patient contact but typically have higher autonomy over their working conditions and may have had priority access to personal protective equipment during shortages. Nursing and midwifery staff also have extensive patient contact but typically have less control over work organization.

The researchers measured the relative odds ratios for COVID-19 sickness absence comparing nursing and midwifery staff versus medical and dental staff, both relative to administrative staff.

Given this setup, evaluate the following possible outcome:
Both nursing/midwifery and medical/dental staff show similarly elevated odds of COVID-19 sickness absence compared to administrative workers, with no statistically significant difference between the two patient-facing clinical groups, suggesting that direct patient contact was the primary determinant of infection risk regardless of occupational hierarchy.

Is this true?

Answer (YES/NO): NO